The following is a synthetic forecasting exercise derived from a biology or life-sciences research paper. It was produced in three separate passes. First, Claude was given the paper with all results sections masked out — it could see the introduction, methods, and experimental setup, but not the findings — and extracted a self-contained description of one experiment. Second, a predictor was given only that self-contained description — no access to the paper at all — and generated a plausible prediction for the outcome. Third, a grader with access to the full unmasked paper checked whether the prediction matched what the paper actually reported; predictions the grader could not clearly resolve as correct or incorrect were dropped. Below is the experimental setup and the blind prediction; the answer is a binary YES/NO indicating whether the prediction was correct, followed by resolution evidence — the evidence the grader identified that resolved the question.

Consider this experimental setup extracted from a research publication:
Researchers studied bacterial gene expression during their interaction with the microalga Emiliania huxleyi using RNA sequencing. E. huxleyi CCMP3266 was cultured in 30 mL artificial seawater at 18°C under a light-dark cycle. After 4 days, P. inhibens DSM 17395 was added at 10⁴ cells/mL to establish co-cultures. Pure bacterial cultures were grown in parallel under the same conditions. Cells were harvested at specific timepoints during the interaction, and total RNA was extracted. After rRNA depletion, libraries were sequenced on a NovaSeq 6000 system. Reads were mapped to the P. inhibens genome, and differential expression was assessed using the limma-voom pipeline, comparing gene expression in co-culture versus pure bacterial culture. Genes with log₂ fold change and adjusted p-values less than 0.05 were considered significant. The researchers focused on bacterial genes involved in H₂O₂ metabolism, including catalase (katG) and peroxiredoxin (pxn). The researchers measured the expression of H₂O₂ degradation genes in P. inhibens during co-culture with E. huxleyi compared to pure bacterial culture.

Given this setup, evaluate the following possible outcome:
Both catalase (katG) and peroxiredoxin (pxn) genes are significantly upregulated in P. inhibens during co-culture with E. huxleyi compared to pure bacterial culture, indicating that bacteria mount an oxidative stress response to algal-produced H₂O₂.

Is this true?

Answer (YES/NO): YES